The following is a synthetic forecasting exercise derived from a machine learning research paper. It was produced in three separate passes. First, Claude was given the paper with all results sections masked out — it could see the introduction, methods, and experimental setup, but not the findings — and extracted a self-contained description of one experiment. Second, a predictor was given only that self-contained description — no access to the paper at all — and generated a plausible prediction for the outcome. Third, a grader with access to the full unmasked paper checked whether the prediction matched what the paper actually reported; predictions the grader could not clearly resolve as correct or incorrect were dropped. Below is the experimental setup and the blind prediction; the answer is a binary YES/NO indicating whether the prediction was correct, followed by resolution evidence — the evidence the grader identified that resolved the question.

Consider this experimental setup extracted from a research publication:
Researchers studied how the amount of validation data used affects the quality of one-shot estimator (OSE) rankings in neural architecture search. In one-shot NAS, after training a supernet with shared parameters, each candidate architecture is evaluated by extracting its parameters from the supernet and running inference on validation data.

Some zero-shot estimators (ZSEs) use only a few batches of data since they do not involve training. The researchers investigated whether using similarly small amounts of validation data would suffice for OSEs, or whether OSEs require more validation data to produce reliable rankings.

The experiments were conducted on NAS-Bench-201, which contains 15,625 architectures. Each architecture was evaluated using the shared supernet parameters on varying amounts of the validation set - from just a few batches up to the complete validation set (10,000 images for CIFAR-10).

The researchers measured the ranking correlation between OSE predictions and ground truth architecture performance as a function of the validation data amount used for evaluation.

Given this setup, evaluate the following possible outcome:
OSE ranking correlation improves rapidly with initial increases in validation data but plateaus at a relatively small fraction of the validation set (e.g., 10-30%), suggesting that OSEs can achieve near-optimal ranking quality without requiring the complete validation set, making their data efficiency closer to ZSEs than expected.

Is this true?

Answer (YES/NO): NO